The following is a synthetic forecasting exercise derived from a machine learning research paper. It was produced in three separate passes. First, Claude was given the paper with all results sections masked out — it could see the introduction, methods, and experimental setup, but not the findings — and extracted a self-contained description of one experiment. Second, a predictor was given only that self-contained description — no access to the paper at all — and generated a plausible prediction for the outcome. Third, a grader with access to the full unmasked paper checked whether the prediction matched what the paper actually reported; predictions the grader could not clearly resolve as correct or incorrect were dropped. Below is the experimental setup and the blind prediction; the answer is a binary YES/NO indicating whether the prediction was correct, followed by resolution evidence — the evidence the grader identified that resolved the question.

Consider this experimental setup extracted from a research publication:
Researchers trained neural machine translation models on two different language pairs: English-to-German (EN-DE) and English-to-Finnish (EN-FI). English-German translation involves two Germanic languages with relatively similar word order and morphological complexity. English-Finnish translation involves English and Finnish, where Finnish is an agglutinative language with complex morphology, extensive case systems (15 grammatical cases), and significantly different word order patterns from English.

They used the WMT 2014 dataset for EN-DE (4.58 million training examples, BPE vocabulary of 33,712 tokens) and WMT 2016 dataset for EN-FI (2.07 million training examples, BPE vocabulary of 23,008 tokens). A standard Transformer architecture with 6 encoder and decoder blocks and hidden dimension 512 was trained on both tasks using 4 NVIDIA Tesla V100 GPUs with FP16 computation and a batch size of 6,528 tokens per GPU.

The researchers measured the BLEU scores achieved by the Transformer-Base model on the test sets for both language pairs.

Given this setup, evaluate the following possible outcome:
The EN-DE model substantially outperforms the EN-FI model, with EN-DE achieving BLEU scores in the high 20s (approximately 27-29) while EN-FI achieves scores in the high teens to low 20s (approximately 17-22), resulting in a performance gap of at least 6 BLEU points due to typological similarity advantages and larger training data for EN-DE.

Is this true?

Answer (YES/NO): NO